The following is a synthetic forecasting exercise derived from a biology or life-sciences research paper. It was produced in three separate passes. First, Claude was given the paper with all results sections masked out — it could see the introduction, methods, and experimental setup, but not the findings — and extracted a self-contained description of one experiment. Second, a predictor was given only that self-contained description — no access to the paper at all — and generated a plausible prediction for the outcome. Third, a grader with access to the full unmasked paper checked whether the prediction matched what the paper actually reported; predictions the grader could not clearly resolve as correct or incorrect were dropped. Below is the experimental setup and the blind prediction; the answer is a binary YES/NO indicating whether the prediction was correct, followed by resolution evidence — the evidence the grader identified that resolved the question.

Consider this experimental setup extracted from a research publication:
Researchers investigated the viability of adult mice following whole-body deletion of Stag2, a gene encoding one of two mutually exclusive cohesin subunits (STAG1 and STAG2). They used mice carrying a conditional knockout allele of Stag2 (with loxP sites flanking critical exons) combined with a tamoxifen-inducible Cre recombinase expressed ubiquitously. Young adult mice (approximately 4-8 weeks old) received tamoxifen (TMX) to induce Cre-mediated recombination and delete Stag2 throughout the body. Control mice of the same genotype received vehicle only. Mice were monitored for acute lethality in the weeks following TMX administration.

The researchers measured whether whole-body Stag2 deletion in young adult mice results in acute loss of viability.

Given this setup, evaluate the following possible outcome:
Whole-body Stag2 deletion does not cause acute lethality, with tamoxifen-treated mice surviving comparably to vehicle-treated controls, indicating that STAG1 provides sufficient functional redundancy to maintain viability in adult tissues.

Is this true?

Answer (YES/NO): NO